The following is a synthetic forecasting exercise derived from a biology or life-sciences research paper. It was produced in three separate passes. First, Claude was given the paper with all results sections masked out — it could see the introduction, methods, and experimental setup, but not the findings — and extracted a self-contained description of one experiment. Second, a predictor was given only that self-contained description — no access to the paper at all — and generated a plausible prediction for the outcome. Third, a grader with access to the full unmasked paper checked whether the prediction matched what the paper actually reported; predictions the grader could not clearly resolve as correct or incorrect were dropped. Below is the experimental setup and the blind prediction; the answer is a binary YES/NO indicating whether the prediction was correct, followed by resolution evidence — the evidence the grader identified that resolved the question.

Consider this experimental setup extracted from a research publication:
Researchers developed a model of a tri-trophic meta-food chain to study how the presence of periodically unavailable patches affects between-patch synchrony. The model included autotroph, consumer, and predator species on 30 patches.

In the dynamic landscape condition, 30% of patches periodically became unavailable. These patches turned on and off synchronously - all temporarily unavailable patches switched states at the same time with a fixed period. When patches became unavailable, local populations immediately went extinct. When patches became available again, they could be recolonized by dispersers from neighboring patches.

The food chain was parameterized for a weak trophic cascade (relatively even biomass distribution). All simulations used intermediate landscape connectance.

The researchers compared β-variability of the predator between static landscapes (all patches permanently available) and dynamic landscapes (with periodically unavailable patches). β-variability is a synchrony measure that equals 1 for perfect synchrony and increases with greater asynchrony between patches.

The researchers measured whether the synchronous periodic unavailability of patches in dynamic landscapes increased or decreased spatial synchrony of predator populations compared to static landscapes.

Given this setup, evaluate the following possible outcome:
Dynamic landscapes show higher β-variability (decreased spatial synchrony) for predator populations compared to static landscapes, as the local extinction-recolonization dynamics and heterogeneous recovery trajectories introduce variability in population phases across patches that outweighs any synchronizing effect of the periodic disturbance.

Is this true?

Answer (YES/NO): NO